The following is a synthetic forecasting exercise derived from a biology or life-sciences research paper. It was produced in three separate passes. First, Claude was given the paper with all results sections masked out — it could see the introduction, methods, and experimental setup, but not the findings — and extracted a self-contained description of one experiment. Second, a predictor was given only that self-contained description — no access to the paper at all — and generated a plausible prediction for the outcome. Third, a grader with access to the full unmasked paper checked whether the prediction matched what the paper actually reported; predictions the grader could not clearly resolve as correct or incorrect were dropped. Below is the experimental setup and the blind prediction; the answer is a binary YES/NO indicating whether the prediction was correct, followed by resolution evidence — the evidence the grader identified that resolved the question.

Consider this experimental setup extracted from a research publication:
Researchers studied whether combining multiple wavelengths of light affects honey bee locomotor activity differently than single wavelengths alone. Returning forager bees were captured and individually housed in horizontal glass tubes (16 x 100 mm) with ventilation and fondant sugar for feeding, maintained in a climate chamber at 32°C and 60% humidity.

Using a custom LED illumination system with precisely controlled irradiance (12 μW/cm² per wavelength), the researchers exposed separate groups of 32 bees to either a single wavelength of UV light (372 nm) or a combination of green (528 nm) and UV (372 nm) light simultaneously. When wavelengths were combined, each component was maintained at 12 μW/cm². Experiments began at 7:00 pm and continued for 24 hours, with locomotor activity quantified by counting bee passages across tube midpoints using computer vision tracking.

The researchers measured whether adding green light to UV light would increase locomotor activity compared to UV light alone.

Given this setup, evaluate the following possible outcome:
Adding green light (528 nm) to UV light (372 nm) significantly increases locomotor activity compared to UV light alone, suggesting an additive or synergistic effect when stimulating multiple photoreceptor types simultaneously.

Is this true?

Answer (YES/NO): NO